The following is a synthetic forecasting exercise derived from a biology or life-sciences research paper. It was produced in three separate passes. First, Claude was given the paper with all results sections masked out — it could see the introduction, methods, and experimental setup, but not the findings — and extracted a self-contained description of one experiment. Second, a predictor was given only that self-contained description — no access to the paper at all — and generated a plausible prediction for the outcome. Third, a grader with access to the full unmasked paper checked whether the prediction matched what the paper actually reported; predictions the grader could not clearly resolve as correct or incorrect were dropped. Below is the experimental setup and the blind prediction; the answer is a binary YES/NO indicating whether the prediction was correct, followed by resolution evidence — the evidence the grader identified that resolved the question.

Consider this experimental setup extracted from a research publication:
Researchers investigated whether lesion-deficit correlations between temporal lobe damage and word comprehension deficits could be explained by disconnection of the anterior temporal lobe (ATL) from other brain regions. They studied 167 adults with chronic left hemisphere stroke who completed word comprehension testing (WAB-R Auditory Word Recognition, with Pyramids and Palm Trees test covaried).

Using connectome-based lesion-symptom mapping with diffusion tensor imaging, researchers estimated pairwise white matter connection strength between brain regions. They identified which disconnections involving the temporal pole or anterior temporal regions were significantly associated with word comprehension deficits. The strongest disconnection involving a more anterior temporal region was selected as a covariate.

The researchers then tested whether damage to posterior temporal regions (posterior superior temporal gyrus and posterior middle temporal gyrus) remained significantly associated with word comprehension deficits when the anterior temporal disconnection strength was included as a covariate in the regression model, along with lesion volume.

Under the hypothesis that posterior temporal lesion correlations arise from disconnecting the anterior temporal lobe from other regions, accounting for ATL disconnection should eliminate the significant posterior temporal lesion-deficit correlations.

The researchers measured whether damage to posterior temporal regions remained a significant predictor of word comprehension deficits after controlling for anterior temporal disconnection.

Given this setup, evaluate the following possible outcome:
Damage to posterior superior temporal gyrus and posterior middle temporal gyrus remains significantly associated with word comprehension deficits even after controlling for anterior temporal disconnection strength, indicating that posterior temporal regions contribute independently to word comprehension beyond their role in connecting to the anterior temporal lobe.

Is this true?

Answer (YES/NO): YES